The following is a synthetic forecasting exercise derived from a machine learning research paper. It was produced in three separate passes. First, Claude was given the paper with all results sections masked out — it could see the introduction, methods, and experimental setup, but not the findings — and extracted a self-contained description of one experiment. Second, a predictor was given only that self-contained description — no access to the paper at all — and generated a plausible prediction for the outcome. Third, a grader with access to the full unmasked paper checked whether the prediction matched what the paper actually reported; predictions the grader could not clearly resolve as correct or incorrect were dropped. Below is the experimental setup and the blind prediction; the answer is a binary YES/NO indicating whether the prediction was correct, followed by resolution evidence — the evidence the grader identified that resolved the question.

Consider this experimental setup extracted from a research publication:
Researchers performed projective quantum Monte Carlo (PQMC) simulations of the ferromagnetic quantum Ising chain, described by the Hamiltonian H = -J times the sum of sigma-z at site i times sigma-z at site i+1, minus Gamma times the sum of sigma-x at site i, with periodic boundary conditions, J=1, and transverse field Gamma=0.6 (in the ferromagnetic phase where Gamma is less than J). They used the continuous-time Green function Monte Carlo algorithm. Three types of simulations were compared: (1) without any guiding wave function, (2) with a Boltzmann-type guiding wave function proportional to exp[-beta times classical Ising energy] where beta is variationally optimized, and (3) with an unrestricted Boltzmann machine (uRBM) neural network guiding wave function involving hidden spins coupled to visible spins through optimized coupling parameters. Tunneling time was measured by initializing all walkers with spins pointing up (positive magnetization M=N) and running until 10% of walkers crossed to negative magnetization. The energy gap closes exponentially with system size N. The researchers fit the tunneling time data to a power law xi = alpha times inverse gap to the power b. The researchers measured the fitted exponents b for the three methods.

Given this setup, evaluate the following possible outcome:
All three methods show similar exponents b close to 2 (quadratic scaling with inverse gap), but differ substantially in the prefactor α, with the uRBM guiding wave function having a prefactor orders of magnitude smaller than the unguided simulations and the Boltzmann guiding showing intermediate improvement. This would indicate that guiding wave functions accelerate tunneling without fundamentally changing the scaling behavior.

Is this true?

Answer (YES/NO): NO